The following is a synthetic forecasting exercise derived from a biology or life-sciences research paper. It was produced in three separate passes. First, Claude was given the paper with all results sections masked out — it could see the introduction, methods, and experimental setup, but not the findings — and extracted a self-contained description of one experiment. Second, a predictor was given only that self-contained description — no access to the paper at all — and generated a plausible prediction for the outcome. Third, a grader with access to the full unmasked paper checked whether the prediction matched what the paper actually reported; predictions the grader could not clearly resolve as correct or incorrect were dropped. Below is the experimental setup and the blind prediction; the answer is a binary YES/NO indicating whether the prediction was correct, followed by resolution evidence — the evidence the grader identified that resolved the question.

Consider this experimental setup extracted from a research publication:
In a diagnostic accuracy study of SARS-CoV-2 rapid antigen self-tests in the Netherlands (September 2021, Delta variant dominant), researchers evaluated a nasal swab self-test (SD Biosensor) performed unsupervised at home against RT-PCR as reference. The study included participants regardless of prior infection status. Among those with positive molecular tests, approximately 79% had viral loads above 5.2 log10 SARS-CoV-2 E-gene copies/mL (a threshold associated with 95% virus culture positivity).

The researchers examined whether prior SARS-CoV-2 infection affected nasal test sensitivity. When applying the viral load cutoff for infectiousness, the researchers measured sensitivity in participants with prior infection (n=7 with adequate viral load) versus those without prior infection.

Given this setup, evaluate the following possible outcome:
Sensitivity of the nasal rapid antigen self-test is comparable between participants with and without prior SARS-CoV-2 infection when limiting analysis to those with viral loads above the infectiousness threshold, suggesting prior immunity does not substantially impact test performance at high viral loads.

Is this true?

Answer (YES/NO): YES